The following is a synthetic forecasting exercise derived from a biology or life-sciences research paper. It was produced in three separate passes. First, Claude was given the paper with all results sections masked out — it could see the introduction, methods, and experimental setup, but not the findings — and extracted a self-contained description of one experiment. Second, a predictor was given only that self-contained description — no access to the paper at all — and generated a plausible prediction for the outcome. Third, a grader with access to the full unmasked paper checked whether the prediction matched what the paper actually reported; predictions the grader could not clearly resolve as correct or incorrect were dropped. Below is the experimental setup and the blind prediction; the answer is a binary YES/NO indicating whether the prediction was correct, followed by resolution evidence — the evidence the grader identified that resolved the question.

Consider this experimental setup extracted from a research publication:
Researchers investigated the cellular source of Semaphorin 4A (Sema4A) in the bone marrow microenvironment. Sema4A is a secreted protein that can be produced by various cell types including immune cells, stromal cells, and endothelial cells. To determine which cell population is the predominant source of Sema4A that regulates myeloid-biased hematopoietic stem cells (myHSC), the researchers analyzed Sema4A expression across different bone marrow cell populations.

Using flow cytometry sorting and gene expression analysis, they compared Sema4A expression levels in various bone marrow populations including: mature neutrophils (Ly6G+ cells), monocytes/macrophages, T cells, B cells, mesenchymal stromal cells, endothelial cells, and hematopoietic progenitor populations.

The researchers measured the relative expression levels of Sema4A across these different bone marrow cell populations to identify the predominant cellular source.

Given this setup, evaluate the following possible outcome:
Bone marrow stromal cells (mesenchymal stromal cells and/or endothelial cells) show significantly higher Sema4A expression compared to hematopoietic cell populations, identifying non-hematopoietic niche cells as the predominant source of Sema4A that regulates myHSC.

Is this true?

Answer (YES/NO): NO